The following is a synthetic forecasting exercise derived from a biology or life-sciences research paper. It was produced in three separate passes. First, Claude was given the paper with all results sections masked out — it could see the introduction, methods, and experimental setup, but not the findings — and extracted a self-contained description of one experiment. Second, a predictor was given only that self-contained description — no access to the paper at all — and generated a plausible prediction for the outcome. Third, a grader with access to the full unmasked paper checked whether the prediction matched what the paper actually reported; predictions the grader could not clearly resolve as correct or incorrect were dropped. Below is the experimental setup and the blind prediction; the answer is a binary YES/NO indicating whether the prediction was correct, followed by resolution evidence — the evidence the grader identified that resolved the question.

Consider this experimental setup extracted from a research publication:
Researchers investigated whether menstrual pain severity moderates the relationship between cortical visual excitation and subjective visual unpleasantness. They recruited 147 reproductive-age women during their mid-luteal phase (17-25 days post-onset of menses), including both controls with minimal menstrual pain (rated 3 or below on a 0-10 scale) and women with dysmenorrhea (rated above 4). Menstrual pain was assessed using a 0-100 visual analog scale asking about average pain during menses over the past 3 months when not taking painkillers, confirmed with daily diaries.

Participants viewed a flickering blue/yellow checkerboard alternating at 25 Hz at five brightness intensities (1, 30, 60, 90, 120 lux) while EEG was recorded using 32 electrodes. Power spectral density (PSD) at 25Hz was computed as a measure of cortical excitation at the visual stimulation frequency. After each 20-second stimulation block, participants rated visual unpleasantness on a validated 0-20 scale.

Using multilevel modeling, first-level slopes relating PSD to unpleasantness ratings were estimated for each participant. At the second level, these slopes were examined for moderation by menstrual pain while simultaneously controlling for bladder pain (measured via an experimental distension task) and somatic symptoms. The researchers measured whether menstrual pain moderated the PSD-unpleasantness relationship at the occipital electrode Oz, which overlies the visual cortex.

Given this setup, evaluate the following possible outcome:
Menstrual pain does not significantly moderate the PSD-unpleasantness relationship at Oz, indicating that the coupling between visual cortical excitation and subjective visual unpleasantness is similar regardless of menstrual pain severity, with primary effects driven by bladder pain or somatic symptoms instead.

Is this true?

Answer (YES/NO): YES